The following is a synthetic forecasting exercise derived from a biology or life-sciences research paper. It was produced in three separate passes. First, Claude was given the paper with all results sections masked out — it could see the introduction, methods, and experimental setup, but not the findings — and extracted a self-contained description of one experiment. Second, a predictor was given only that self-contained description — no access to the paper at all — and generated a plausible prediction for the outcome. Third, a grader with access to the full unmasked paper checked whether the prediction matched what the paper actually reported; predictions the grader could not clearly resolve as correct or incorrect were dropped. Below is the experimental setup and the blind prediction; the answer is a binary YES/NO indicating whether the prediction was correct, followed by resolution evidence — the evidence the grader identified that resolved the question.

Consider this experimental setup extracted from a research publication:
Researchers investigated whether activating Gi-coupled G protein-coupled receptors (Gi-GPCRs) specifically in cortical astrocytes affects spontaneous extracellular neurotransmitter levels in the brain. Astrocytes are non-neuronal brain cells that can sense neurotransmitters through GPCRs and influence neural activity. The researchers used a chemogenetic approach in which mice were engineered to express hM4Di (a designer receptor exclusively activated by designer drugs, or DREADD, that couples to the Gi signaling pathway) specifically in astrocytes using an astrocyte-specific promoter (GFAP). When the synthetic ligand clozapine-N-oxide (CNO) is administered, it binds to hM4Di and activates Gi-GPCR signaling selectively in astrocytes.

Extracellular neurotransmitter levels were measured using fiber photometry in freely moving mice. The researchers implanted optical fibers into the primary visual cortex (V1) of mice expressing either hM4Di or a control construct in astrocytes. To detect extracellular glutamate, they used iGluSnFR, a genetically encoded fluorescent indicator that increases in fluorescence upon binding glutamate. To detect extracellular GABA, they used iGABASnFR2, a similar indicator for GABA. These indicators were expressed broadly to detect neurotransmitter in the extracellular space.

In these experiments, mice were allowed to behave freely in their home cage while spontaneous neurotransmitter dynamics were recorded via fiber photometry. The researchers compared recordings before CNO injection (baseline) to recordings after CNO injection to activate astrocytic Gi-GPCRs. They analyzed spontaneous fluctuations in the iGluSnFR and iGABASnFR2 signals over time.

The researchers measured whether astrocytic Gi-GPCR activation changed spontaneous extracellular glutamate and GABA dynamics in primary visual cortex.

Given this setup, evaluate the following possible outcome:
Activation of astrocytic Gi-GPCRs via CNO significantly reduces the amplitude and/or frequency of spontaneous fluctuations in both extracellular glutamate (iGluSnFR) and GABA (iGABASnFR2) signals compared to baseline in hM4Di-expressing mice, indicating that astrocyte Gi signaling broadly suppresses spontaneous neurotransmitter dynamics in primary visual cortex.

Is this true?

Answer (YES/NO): NO